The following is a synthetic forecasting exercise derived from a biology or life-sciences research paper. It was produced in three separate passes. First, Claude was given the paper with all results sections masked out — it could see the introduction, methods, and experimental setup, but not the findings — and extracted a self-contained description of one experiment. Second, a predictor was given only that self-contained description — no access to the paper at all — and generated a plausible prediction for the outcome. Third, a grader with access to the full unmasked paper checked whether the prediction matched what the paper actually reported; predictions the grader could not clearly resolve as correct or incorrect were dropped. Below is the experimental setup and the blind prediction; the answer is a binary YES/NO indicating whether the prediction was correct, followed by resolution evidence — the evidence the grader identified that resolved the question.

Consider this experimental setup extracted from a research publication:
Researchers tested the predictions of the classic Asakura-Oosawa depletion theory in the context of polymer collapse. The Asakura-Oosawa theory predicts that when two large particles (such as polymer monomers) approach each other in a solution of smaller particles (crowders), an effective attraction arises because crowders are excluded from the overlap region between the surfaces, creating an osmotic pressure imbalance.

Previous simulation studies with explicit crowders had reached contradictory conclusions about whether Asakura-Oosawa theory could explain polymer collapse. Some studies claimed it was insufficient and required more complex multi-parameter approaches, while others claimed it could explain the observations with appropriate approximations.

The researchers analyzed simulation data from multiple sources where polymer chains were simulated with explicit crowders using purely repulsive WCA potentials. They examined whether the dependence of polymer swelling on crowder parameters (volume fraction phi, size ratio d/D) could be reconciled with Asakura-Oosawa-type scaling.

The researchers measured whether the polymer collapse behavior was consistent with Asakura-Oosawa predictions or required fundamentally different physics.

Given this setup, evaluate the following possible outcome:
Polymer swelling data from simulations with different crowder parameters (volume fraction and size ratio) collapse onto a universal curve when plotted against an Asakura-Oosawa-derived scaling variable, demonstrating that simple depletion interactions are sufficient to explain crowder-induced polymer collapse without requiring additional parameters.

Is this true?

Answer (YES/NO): NO